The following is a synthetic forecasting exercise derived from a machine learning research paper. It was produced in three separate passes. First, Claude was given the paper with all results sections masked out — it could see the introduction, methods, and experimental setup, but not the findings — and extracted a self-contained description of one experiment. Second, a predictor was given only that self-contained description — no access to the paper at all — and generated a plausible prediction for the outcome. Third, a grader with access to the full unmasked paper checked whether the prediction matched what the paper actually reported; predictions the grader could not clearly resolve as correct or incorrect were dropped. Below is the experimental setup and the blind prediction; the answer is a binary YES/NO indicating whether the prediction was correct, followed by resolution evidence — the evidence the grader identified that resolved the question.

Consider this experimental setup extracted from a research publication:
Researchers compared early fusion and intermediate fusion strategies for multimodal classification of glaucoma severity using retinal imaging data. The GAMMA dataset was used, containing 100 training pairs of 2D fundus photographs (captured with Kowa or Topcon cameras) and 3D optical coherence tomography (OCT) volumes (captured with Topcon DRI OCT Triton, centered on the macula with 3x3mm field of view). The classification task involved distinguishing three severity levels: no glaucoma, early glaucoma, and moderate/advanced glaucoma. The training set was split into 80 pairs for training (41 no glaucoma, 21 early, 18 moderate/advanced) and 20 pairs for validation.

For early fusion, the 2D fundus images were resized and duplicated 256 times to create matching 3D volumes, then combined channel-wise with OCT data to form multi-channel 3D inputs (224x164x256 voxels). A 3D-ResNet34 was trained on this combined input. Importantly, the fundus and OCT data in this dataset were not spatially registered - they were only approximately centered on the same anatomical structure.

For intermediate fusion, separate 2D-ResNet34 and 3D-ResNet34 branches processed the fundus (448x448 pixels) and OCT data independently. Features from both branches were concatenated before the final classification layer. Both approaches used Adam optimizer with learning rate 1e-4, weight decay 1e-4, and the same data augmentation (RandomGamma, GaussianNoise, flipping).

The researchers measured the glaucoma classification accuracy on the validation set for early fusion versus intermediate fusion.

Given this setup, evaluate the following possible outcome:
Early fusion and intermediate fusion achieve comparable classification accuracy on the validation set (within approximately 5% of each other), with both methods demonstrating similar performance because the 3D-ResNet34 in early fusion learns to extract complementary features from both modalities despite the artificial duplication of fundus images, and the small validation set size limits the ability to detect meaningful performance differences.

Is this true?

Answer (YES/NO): NO